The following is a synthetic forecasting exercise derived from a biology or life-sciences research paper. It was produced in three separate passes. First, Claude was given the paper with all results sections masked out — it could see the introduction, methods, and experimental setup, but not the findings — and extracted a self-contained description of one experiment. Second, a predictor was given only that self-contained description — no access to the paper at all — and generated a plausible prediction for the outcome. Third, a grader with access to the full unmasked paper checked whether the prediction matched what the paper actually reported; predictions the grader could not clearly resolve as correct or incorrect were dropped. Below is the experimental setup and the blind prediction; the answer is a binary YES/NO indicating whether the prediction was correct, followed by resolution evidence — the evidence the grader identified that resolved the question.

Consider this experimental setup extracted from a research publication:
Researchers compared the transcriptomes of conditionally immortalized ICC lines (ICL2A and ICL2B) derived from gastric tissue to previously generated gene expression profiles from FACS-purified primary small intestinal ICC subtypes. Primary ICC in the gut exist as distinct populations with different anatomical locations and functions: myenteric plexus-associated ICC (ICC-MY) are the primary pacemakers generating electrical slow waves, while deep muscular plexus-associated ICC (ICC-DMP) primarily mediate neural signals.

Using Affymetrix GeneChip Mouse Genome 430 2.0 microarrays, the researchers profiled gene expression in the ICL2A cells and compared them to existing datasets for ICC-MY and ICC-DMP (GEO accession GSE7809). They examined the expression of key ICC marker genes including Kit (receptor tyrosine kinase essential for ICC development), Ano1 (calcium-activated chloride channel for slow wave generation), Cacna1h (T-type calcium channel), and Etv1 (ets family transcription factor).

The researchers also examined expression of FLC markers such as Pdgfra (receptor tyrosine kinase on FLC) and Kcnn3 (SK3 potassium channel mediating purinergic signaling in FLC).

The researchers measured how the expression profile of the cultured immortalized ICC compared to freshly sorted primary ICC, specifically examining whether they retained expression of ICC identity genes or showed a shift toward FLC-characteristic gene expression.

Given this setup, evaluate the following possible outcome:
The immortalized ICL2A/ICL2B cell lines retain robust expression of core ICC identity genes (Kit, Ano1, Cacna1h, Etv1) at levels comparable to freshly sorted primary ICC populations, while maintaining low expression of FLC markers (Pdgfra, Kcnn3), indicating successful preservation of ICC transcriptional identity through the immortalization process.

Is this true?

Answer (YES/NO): NO